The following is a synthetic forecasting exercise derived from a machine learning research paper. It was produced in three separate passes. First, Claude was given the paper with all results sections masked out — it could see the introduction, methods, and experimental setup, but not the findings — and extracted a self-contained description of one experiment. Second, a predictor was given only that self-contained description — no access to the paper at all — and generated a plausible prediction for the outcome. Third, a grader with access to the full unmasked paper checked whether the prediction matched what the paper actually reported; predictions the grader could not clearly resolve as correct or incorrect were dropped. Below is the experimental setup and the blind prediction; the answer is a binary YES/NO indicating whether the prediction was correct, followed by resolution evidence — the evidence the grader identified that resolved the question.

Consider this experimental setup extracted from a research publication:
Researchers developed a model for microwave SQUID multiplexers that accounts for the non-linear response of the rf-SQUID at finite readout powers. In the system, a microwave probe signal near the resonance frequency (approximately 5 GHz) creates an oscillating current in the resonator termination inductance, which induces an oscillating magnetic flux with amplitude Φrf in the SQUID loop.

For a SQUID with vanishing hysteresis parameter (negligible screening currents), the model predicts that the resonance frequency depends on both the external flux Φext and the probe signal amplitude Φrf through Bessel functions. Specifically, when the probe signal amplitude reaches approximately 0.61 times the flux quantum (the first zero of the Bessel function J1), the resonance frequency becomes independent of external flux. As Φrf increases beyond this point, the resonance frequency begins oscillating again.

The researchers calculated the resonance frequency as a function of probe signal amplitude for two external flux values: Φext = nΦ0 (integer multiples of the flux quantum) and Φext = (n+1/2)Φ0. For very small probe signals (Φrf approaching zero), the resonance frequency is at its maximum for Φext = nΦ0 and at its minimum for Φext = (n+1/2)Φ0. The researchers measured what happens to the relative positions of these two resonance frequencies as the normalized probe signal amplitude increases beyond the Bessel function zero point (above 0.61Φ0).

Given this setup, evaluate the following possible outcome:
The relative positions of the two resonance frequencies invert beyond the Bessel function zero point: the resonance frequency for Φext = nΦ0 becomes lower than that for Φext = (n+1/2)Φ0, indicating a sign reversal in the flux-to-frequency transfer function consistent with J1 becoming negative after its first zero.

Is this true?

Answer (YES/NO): YES